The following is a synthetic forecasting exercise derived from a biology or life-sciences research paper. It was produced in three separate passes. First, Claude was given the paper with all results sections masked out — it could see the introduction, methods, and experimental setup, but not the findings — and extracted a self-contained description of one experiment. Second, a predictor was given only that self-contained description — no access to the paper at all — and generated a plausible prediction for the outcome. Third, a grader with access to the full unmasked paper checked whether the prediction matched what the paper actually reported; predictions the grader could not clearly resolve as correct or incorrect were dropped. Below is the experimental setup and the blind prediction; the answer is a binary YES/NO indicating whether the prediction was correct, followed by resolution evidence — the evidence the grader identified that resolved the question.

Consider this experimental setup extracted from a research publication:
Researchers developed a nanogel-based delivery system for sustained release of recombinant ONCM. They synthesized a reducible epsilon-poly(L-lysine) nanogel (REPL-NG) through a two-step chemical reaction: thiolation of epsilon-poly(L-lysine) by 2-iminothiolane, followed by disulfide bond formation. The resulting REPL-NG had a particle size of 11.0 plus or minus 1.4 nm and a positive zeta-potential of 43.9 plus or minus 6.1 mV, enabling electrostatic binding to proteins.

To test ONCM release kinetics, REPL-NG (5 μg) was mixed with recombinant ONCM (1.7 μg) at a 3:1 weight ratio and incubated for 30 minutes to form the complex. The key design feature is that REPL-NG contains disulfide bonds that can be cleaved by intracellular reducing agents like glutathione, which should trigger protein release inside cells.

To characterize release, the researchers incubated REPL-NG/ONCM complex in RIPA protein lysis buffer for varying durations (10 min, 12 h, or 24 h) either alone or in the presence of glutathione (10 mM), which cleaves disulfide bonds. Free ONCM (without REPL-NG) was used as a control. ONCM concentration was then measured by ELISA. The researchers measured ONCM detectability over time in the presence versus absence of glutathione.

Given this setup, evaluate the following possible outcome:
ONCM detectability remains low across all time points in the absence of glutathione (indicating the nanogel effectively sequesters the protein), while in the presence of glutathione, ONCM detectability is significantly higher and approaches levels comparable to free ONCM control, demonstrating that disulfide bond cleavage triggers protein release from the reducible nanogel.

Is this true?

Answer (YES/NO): YES